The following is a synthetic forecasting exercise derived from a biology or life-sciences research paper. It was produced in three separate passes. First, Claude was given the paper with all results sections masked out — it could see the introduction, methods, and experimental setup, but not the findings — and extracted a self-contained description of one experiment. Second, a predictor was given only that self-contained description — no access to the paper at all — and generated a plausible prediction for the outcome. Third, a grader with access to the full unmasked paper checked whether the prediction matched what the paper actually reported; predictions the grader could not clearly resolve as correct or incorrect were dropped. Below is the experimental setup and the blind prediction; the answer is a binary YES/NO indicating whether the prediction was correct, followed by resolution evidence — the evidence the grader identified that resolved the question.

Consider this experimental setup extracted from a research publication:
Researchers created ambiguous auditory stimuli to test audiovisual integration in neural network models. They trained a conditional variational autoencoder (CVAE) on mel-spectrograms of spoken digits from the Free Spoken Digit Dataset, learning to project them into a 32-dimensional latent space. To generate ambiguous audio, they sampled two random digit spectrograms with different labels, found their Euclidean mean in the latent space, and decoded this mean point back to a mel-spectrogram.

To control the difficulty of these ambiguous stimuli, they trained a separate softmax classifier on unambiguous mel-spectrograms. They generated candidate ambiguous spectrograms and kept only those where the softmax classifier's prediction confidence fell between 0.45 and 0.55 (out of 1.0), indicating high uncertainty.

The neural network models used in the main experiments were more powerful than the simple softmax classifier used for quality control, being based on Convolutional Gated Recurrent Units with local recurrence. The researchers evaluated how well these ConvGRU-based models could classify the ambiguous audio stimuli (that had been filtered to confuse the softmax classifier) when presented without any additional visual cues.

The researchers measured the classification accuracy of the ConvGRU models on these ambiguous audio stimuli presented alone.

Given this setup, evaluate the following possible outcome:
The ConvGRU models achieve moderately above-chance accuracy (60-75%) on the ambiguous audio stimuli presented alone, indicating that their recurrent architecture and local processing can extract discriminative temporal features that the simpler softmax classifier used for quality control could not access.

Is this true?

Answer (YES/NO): NO